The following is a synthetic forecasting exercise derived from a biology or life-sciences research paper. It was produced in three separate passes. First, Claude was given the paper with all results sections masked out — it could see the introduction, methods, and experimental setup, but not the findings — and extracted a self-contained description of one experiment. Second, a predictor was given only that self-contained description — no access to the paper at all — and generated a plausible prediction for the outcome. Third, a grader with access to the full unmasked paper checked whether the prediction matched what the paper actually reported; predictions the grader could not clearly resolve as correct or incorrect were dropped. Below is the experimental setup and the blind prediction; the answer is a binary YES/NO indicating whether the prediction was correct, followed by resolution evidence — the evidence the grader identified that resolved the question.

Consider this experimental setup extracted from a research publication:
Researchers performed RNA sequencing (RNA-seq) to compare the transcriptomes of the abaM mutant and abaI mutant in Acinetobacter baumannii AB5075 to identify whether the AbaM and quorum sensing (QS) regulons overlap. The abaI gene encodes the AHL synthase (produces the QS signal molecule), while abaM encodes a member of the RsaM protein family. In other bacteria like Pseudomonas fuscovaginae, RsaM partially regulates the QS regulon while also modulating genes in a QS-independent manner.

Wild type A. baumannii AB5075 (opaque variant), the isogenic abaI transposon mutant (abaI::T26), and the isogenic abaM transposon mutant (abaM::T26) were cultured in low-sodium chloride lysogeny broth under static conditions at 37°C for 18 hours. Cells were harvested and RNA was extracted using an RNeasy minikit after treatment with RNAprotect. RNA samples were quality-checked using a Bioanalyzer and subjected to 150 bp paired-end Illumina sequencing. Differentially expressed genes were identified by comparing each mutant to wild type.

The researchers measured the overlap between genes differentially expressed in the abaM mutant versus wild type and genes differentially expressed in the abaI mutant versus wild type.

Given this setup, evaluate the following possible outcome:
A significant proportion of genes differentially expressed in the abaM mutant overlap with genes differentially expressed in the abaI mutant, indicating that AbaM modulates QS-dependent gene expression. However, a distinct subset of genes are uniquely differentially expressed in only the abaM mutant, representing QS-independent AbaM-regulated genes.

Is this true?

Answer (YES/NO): YES